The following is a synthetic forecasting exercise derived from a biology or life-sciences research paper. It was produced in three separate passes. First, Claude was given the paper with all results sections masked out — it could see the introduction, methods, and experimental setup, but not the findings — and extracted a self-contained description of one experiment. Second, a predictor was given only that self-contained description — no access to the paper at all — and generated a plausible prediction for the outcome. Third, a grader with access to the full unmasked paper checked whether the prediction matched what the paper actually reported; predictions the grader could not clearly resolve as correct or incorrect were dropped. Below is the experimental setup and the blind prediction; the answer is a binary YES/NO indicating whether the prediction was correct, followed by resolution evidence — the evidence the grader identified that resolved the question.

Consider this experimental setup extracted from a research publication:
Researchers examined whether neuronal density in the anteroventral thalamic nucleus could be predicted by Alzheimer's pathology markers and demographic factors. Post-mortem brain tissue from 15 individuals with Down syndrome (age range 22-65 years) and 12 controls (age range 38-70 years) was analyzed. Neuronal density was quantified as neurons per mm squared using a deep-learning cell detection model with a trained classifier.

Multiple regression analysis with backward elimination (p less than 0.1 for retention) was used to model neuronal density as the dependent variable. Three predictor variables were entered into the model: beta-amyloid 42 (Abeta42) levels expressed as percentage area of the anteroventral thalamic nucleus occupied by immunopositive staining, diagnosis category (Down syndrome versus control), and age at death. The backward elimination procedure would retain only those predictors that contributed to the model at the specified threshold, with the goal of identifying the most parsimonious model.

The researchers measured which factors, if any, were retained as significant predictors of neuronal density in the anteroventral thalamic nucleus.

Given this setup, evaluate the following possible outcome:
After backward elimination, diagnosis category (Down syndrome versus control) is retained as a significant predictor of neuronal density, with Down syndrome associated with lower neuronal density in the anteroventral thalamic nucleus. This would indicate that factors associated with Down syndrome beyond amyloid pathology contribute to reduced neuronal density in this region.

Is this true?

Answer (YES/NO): NO